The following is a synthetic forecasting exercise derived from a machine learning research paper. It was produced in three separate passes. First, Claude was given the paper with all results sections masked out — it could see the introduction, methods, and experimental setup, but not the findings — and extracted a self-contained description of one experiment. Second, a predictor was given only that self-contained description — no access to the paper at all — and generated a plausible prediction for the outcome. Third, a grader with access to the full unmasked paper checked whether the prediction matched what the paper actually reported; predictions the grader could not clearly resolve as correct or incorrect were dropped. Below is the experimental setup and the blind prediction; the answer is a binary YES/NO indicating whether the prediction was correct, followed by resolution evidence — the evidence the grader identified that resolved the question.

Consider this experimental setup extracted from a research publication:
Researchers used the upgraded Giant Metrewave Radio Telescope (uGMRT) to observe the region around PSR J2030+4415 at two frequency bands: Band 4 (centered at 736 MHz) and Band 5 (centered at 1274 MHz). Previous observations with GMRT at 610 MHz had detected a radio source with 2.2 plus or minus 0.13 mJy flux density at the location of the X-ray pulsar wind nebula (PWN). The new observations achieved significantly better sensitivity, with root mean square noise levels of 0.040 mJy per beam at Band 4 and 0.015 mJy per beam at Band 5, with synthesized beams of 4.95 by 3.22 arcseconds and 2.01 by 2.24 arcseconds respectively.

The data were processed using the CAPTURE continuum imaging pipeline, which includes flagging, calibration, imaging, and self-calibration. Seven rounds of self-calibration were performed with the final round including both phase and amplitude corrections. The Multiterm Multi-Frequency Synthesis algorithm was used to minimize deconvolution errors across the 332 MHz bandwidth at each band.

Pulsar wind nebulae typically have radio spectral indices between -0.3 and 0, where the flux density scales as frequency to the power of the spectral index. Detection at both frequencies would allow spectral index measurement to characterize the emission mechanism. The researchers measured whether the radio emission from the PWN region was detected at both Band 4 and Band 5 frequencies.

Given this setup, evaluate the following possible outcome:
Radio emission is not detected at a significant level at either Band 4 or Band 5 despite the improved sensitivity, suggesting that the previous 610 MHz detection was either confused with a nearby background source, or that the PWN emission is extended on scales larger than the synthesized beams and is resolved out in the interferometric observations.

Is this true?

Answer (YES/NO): NO